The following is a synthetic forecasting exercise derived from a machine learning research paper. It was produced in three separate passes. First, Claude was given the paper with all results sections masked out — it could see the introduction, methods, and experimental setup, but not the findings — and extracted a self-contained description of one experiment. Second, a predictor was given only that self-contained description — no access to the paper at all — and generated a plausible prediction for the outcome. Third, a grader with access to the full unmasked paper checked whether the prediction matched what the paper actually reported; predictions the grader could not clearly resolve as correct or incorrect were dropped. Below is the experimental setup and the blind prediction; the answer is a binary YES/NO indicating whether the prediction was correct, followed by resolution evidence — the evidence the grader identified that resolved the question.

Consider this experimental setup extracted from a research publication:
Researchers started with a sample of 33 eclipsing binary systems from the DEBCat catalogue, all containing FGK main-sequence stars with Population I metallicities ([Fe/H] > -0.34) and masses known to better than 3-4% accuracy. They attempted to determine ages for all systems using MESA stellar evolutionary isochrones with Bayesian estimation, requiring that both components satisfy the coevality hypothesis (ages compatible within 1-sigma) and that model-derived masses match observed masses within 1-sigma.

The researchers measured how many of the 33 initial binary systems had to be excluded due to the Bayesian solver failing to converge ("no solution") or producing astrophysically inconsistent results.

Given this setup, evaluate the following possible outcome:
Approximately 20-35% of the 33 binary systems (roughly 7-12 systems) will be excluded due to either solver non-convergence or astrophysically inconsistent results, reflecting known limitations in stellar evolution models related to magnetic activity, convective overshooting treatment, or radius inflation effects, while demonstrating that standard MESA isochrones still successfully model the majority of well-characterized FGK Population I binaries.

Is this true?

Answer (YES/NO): NO